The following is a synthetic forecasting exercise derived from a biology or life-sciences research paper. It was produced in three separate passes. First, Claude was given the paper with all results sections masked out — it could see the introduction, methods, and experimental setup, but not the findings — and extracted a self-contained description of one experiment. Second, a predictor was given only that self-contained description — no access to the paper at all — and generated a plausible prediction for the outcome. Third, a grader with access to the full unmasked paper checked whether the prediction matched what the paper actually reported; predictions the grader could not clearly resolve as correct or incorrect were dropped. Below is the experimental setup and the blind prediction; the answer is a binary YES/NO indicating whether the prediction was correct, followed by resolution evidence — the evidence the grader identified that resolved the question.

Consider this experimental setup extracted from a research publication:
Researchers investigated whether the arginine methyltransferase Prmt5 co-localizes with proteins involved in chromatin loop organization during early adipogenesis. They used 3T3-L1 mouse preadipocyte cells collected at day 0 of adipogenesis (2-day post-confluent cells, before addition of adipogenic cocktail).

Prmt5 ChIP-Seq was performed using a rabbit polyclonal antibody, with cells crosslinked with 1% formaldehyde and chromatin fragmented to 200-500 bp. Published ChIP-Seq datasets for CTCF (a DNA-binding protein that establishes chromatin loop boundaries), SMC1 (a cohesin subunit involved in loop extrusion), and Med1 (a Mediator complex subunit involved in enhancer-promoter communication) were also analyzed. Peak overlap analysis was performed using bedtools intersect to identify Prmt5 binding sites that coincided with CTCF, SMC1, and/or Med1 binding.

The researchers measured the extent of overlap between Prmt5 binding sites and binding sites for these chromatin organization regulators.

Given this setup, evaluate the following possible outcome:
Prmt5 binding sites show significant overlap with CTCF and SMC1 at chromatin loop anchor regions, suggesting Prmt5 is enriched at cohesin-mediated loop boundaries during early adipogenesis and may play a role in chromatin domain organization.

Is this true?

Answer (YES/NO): NO